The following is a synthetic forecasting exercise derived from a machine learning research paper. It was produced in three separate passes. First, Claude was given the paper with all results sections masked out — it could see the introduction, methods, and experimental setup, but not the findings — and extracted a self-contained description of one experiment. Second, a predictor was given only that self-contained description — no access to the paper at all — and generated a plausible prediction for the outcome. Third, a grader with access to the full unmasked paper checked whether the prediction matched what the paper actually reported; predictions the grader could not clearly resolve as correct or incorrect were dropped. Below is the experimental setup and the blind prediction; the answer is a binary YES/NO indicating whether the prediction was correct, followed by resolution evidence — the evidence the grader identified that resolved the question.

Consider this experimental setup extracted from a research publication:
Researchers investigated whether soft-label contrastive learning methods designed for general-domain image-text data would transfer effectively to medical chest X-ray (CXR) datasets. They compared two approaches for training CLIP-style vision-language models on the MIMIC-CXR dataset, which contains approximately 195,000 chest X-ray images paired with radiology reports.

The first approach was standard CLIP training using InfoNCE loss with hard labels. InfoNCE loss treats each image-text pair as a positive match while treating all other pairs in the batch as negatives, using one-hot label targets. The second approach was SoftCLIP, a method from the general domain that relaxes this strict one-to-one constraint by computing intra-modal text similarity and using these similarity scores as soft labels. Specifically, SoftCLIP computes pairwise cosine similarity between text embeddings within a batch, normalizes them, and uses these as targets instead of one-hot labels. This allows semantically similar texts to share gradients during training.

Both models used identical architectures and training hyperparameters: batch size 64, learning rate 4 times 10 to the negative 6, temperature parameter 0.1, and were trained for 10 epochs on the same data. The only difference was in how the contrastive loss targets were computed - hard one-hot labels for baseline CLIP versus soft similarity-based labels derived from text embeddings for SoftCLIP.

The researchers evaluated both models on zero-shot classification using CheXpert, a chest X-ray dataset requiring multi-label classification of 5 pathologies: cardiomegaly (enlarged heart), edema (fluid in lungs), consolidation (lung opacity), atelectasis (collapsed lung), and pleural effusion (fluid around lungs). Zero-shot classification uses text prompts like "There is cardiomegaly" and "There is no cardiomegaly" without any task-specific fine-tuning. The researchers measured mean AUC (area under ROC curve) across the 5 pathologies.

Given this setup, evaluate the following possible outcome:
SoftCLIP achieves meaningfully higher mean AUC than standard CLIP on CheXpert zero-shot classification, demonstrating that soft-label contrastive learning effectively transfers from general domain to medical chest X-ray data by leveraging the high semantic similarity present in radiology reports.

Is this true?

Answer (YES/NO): NO